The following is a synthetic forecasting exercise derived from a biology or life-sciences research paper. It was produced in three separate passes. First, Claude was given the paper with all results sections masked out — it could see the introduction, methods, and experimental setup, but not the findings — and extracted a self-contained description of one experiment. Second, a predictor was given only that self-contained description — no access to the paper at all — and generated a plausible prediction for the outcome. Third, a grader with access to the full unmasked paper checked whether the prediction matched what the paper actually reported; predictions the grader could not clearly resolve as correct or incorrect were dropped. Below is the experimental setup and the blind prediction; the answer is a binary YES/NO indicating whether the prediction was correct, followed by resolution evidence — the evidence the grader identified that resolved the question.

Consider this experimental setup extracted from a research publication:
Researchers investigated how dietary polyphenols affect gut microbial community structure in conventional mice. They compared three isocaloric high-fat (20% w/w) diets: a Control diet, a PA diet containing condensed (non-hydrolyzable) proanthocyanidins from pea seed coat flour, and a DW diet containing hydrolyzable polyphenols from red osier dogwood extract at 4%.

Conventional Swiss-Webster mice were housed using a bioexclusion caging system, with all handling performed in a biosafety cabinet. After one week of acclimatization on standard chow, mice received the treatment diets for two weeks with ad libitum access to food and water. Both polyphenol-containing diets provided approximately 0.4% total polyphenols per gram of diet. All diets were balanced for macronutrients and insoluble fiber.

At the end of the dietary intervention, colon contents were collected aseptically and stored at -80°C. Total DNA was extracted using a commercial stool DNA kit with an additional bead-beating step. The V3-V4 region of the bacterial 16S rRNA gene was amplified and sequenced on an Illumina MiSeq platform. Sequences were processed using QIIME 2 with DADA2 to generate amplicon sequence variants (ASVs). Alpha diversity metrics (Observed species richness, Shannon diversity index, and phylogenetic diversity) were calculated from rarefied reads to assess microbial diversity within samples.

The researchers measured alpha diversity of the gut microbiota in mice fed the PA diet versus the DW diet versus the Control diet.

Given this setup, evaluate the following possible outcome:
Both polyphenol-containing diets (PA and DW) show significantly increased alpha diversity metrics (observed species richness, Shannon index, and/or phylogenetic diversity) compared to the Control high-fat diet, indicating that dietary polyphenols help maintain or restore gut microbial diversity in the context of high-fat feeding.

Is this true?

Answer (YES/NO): NO